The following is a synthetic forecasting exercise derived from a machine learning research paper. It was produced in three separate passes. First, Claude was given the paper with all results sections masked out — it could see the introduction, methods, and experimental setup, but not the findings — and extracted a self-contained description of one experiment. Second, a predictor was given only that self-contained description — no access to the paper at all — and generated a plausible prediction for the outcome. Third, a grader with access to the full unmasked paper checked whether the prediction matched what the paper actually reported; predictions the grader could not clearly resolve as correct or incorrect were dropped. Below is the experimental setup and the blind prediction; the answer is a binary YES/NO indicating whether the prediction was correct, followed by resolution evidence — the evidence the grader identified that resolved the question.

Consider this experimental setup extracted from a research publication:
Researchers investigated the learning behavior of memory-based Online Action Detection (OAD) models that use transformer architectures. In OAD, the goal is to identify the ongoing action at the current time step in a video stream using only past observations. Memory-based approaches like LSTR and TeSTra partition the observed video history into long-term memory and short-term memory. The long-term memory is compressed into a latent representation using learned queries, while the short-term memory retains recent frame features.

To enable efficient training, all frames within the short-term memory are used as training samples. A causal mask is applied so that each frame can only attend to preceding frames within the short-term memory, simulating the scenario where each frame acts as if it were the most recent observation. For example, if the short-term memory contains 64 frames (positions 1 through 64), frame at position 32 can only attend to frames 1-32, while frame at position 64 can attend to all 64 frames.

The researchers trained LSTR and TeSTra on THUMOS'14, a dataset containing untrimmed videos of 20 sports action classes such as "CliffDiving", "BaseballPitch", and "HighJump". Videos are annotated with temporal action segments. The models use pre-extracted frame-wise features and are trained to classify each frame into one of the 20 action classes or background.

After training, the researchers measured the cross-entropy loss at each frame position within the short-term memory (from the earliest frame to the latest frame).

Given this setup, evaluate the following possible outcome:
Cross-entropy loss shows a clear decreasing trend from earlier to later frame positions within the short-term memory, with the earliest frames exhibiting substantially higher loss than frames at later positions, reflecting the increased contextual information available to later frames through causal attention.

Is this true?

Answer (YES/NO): NO